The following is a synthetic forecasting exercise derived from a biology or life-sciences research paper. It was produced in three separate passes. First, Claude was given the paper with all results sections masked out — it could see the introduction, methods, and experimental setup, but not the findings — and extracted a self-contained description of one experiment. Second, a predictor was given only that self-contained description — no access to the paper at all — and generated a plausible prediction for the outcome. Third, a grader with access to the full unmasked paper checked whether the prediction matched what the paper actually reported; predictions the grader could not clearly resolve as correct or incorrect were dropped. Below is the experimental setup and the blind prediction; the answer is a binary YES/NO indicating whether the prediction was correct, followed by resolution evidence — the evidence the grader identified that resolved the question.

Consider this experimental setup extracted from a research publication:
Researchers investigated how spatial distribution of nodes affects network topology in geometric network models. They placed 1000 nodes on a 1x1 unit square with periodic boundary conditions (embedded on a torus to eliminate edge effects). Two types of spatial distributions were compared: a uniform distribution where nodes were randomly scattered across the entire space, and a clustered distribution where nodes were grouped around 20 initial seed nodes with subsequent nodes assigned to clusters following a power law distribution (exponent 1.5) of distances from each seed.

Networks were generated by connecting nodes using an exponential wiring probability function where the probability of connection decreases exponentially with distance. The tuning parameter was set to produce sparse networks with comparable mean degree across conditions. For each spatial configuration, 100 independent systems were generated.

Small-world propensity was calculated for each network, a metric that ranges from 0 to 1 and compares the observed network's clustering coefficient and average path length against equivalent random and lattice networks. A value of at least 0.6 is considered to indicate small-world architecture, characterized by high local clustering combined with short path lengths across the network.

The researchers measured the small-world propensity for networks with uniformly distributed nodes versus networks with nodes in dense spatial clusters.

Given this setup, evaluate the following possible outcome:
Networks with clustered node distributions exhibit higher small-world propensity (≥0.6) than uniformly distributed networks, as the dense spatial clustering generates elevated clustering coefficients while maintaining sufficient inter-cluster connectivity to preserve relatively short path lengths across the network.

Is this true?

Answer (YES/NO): YES